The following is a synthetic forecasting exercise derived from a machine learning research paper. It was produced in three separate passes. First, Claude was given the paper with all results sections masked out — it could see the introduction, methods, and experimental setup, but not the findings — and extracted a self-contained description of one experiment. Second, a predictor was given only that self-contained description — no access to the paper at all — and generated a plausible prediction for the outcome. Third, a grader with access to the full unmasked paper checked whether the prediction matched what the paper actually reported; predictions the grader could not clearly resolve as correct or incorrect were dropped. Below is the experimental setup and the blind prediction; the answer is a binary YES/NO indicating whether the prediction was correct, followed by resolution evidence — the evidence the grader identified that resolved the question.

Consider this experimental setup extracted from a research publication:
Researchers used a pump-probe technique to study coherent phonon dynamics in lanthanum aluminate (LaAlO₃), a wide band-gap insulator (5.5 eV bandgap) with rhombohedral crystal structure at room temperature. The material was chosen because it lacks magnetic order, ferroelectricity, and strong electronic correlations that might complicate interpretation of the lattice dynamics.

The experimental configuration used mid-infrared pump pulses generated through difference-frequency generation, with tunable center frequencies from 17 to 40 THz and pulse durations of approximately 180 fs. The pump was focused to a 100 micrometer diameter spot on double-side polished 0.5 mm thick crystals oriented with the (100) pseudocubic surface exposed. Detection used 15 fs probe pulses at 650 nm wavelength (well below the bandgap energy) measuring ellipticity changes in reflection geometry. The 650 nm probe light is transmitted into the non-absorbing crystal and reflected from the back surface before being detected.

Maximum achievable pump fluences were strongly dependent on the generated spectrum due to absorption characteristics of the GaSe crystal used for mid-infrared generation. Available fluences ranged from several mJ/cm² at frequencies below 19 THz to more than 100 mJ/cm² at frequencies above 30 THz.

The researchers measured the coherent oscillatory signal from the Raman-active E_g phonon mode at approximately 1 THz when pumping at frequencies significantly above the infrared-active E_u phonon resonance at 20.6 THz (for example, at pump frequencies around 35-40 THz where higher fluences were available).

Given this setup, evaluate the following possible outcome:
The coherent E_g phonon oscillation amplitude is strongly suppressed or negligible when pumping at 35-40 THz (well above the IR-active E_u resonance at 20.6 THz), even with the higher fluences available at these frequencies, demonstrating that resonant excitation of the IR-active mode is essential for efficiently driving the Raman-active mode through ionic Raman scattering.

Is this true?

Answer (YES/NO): NO